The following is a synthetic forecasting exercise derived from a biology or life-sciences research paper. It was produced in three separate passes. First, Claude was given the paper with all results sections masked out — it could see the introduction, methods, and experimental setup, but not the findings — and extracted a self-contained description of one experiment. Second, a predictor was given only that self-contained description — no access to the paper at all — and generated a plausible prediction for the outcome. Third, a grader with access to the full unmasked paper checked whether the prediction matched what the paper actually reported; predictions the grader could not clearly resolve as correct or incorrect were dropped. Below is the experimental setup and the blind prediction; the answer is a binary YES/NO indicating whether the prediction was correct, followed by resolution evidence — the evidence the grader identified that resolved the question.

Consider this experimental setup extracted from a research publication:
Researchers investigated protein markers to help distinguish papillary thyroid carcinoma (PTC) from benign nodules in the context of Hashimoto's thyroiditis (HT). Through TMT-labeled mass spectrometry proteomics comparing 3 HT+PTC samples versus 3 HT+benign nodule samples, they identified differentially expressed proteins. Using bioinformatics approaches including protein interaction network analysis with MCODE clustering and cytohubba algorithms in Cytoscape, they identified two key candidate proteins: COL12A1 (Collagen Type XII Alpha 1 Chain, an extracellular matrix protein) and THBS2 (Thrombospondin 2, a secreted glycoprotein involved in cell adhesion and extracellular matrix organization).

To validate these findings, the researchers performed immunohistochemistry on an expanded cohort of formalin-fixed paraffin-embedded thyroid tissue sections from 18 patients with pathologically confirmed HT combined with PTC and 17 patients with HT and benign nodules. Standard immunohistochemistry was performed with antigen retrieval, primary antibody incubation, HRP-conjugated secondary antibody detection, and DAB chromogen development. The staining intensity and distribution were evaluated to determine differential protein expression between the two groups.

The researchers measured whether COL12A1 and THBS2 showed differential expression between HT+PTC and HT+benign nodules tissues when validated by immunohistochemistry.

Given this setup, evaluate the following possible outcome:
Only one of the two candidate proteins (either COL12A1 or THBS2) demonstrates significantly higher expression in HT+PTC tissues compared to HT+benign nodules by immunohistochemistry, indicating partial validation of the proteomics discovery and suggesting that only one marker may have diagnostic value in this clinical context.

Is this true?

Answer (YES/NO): YES